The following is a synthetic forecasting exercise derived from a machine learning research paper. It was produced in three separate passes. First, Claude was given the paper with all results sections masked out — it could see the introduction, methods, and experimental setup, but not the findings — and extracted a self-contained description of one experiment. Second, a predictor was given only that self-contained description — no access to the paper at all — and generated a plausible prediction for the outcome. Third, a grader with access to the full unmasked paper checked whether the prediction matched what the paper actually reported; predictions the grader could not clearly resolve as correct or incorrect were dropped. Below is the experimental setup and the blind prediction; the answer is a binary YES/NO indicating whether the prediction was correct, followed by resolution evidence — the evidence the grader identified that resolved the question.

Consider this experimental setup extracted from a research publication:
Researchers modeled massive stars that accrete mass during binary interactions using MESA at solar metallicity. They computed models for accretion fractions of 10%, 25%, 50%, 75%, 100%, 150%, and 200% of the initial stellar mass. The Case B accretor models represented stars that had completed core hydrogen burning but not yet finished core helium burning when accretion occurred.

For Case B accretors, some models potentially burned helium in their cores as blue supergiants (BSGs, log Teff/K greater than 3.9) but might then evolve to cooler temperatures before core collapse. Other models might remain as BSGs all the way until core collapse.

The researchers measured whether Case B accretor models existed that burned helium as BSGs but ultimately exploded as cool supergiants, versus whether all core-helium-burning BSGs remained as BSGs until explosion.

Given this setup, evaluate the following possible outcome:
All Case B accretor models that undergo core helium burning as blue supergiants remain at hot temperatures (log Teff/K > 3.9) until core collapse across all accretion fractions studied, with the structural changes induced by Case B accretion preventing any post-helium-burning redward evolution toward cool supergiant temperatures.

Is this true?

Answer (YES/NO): NO